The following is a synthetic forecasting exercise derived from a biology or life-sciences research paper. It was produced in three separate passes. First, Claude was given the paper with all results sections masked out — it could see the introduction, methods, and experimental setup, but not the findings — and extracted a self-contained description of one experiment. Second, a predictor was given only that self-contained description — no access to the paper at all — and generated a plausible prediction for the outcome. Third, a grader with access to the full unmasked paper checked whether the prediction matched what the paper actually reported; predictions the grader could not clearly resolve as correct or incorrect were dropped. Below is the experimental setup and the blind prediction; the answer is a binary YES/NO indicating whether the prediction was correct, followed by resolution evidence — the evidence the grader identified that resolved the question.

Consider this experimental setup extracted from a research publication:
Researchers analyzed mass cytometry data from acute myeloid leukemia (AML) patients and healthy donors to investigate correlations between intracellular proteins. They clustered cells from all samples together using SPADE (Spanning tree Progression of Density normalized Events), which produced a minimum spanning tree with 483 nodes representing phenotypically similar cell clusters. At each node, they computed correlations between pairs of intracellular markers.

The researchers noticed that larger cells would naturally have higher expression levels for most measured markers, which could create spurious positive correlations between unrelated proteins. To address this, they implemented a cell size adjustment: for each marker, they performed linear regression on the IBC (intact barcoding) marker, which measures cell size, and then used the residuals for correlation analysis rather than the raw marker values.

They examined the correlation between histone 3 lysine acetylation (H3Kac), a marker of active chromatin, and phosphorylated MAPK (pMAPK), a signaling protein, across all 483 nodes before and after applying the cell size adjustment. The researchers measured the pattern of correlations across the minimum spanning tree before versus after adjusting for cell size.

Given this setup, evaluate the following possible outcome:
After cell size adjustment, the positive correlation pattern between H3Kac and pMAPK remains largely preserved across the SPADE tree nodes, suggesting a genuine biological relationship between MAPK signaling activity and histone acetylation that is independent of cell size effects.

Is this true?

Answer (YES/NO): NO